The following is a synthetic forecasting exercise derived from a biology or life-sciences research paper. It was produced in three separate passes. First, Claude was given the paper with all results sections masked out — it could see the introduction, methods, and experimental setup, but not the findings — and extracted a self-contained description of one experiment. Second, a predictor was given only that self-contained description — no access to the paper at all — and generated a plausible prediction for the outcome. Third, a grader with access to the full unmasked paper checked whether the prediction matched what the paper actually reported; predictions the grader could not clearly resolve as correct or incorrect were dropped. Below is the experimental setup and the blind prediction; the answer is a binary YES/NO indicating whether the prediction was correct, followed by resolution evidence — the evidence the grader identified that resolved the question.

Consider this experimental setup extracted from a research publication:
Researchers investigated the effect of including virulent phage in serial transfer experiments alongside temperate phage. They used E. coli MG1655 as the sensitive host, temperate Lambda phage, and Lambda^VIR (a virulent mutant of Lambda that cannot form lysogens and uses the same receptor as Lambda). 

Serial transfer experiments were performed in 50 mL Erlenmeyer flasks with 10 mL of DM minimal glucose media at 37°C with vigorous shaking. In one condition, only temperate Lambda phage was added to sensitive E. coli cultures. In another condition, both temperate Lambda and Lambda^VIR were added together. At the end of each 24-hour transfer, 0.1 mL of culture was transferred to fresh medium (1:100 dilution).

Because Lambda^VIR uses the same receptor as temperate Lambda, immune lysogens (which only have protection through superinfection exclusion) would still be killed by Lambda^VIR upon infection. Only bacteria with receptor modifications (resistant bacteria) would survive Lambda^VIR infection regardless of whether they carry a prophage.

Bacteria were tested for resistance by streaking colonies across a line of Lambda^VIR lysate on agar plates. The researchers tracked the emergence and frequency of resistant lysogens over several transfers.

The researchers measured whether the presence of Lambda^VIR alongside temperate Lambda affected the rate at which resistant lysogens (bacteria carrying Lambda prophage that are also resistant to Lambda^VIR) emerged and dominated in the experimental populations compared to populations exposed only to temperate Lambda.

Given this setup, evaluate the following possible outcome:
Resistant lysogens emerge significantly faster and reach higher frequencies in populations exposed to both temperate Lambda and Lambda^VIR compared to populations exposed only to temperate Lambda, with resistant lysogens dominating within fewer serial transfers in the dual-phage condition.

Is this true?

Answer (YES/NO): YES